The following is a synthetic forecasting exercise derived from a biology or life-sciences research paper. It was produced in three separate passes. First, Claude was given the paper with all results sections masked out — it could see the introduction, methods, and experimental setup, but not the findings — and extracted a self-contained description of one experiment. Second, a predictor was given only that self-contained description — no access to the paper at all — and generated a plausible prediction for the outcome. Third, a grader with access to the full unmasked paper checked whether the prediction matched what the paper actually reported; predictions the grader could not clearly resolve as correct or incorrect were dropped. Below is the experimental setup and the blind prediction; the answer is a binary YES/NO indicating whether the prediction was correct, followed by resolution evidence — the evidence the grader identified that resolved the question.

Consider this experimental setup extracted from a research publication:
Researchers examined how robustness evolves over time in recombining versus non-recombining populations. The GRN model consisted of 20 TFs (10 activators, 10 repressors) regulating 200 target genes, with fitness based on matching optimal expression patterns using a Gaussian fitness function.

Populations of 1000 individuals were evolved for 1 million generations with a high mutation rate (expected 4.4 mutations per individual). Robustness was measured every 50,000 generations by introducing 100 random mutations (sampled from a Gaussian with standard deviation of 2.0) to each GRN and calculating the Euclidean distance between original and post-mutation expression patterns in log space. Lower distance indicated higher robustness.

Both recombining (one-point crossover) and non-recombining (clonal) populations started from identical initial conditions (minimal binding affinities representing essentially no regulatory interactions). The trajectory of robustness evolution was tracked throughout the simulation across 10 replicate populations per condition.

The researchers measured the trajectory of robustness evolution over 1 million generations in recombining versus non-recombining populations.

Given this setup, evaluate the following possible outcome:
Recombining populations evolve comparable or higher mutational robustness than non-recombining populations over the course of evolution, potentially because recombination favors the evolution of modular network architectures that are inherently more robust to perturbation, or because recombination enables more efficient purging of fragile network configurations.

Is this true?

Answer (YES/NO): YES